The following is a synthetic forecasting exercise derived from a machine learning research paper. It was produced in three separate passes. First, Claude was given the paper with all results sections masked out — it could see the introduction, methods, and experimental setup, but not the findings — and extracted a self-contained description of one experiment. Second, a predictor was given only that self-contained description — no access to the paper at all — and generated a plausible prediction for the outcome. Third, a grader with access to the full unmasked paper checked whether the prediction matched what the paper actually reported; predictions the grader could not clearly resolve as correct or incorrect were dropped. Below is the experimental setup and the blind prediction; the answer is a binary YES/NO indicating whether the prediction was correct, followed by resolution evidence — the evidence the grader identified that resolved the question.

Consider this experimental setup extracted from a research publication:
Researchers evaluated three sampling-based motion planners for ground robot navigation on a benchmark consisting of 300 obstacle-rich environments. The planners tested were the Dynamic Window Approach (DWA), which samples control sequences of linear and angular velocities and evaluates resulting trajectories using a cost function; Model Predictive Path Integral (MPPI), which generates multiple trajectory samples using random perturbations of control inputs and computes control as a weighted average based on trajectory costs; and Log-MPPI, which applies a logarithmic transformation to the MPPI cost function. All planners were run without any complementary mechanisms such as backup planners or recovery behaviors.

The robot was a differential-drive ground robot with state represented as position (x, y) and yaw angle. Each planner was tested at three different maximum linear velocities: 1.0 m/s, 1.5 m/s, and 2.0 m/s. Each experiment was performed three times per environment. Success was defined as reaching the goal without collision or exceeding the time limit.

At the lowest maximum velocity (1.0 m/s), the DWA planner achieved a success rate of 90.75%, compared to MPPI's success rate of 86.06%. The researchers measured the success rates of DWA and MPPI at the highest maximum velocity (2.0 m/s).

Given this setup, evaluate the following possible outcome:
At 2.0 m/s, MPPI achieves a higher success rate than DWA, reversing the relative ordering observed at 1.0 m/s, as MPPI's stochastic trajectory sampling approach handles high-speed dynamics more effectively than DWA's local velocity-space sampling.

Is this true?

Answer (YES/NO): YES